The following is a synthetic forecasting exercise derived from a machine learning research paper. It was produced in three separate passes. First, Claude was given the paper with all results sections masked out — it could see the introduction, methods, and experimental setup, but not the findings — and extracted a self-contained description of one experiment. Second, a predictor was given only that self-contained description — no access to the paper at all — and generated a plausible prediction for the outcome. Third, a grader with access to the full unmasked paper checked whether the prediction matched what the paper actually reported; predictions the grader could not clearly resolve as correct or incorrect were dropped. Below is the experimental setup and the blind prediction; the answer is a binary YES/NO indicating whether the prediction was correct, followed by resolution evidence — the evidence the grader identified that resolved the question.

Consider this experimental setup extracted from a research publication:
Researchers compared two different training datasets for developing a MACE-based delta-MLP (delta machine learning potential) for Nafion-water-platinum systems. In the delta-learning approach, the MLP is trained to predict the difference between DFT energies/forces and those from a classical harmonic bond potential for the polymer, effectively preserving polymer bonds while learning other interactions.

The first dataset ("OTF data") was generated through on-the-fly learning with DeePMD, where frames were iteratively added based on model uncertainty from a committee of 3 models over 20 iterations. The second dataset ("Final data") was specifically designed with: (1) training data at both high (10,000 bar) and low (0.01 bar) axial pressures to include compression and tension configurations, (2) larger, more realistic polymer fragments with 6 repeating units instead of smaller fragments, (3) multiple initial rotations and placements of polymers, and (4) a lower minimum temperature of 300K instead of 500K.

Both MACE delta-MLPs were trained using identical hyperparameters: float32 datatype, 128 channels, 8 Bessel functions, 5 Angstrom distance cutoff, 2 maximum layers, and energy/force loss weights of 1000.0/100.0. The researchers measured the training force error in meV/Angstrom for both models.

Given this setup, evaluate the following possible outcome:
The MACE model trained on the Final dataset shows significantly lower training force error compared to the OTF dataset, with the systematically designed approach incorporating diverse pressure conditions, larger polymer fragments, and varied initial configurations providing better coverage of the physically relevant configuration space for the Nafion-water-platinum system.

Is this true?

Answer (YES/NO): YES